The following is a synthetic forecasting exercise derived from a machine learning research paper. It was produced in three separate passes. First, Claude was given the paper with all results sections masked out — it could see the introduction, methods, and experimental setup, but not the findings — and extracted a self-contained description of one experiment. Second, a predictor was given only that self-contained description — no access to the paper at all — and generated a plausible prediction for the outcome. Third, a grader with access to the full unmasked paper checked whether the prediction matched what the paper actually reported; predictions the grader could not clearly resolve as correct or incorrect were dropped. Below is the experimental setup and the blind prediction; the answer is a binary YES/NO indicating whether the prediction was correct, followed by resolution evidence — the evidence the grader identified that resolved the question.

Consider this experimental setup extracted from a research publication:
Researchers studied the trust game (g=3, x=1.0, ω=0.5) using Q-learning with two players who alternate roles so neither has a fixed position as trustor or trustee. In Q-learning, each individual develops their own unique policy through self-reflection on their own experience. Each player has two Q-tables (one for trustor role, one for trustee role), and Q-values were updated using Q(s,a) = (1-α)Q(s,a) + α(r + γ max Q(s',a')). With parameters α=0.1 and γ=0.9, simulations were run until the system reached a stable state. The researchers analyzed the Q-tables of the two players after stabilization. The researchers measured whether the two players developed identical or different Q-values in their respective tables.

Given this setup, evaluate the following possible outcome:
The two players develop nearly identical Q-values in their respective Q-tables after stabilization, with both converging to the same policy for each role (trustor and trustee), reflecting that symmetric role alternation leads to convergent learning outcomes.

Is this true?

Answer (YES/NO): YES